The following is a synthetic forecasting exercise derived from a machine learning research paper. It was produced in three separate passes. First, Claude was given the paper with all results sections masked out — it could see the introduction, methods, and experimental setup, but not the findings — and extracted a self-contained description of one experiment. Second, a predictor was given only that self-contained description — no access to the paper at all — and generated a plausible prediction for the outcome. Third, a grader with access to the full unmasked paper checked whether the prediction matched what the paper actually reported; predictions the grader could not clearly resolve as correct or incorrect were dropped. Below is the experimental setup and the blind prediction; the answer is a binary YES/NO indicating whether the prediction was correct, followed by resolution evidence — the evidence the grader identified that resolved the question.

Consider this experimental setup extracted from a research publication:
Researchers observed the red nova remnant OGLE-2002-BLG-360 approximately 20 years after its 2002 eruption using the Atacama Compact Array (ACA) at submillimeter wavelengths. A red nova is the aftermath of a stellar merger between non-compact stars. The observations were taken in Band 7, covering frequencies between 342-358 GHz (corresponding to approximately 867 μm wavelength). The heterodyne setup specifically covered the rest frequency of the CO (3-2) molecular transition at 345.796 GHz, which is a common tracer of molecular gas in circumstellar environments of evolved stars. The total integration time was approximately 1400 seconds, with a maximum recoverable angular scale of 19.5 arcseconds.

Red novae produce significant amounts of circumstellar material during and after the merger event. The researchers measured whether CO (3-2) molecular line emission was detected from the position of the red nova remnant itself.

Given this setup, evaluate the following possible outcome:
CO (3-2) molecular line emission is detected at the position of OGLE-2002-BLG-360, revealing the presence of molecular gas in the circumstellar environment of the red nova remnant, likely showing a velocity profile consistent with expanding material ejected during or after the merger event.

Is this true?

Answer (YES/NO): NO